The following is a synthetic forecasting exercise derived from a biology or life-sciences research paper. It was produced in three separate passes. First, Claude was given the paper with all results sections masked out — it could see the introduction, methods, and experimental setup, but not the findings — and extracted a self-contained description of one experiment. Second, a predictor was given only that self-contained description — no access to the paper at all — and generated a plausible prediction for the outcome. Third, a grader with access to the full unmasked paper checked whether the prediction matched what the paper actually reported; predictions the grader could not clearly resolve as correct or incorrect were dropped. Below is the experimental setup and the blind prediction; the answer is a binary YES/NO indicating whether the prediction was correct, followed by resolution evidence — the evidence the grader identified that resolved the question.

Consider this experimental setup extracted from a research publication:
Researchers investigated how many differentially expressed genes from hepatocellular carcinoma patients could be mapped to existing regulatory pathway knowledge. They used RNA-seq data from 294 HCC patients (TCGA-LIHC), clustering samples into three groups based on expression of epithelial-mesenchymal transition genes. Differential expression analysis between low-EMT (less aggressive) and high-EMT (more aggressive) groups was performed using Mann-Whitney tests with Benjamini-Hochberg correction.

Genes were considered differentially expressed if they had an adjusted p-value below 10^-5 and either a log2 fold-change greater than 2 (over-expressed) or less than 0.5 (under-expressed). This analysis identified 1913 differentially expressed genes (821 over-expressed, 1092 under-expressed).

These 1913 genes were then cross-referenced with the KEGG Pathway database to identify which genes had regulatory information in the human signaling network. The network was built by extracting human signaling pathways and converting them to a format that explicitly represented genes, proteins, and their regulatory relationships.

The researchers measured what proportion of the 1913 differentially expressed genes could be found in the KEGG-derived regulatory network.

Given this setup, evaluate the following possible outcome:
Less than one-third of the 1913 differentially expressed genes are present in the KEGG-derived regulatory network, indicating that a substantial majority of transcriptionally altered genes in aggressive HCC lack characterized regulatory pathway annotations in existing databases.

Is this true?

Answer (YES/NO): YES